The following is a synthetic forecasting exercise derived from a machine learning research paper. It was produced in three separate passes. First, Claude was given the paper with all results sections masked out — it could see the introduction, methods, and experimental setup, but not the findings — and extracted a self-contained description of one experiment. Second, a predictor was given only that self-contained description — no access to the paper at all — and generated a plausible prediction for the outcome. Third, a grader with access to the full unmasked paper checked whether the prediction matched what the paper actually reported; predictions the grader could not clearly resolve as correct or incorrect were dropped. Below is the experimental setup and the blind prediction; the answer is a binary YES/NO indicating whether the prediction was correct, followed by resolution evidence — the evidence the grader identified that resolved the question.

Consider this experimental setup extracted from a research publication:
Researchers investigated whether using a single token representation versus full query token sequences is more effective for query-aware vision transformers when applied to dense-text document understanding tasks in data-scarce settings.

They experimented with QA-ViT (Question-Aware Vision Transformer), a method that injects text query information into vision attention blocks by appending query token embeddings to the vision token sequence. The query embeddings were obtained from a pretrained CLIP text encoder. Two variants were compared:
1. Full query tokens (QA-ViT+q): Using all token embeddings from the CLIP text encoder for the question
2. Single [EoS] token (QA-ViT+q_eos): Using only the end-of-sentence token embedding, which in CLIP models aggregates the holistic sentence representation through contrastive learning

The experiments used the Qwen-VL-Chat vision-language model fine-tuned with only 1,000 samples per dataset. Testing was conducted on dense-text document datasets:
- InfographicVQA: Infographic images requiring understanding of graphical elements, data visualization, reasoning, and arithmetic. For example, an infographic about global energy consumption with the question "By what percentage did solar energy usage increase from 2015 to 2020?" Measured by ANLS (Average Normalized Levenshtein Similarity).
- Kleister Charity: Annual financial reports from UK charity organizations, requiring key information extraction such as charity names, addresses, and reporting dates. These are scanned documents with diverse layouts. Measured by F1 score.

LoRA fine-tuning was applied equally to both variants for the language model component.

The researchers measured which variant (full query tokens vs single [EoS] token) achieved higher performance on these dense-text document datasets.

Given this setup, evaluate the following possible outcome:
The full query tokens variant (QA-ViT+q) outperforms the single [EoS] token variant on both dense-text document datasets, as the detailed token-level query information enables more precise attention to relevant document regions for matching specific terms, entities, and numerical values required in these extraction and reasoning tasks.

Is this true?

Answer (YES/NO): NO